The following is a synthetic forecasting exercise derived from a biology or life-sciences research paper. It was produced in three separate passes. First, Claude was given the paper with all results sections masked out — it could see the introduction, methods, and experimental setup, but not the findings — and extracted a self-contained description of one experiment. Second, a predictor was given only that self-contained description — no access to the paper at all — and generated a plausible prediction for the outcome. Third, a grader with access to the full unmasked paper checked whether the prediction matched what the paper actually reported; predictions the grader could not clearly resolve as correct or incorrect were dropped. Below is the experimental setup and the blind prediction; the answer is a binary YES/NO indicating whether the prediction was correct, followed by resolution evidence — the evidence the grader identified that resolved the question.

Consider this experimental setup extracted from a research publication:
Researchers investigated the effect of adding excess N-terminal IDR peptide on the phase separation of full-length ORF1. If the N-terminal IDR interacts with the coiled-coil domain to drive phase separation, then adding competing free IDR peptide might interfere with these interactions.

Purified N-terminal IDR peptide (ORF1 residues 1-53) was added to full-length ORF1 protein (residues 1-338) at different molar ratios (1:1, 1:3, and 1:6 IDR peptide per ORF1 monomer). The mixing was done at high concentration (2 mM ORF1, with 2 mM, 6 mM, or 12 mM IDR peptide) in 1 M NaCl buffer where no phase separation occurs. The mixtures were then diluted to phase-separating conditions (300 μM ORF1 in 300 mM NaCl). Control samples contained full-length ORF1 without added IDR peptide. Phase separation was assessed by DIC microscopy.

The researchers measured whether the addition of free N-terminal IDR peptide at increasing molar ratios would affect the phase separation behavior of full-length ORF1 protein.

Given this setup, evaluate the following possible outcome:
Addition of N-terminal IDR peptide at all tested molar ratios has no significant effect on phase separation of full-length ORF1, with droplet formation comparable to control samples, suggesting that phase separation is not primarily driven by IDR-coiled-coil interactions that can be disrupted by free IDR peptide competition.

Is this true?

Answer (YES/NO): NO